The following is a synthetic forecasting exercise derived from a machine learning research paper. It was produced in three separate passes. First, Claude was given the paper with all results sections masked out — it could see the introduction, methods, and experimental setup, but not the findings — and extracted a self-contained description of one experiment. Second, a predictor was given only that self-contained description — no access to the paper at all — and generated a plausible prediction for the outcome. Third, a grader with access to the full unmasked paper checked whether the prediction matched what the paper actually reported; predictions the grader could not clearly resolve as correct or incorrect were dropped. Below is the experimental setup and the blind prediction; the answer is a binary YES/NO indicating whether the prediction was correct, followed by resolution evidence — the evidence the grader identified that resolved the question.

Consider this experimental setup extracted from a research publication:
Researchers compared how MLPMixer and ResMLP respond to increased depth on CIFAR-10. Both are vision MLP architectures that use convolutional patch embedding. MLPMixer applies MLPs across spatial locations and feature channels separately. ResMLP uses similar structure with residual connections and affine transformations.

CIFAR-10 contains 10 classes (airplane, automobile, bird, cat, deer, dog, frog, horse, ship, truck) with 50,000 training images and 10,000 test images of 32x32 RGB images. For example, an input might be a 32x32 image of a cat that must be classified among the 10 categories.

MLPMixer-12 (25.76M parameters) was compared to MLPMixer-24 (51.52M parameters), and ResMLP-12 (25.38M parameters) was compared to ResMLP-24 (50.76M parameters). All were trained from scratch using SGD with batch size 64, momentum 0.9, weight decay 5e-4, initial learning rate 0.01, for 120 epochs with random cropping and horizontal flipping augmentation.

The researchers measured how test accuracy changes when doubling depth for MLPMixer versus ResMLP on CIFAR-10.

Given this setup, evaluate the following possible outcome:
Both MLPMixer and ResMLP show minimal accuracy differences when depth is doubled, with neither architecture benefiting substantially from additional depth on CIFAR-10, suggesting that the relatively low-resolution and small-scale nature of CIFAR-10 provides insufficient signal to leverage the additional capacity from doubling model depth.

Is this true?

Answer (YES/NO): YES